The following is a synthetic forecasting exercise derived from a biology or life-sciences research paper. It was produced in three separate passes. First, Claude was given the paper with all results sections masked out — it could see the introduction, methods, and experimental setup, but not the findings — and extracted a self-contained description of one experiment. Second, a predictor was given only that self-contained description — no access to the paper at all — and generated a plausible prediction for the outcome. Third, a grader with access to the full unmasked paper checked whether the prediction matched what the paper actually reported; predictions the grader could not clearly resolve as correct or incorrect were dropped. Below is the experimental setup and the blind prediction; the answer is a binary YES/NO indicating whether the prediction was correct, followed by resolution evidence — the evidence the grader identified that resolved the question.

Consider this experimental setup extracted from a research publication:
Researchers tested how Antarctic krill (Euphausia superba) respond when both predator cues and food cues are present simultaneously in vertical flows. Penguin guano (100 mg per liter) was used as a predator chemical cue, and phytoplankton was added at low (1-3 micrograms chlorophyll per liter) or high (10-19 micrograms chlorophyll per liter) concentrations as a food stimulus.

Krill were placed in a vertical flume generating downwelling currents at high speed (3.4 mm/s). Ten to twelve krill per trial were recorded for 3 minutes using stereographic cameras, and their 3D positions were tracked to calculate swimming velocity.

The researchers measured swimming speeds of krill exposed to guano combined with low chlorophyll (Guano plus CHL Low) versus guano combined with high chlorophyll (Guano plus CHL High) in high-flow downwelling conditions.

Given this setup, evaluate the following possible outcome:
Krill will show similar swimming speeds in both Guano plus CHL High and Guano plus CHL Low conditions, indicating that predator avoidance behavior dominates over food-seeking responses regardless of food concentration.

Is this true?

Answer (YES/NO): NO